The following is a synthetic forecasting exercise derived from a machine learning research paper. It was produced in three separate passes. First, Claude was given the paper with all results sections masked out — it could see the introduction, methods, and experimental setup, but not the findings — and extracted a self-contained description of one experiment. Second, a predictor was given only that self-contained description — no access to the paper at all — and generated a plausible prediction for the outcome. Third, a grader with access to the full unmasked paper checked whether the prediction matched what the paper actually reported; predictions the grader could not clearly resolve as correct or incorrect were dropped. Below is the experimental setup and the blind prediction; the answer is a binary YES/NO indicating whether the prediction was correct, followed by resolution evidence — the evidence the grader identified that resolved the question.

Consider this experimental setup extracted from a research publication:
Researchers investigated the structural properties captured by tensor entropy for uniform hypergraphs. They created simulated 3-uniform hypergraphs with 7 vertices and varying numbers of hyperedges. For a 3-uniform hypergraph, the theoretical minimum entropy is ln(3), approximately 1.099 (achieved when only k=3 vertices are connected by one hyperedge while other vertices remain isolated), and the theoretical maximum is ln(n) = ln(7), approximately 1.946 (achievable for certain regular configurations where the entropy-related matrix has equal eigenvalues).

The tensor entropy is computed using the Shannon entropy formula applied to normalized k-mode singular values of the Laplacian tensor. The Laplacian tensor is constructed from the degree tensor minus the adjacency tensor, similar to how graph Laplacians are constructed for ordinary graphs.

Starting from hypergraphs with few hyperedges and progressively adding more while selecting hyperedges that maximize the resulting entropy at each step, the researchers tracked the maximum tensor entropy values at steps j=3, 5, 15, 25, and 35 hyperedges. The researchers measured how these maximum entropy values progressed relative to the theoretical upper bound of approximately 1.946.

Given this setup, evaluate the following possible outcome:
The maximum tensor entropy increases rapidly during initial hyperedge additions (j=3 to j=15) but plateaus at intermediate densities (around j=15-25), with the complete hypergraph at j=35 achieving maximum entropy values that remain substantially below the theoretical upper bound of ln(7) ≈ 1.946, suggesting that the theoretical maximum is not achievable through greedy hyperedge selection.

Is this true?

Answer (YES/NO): NO